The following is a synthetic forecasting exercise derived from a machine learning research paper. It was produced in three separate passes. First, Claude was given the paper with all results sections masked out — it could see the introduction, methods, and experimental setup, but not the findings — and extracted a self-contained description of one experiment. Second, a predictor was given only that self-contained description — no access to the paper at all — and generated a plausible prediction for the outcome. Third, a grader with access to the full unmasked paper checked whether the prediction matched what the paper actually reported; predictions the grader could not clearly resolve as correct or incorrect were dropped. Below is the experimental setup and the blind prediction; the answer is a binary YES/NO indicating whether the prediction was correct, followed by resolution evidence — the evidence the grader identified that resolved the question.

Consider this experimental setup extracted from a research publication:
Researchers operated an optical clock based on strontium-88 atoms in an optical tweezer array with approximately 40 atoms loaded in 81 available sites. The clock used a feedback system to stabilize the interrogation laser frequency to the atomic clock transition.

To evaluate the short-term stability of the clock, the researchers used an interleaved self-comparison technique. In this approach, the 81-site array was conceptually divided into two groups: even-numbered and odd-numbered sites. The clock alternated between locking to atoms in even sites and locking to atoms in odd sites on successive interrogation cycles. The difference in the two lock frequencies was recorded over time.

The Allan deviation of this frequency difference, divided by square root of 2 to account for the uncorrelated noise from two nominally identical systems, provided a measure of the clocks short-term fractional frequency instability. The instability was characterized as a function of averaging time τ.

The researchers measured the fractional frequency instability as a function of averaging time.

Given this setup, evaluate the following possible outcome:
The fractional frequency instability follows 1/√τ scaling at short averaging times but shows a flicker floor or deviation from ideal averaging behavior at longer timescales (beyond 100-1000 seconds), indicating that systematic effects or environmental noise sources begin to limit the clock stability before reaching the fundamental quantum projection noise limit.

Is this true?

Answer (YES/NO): NO